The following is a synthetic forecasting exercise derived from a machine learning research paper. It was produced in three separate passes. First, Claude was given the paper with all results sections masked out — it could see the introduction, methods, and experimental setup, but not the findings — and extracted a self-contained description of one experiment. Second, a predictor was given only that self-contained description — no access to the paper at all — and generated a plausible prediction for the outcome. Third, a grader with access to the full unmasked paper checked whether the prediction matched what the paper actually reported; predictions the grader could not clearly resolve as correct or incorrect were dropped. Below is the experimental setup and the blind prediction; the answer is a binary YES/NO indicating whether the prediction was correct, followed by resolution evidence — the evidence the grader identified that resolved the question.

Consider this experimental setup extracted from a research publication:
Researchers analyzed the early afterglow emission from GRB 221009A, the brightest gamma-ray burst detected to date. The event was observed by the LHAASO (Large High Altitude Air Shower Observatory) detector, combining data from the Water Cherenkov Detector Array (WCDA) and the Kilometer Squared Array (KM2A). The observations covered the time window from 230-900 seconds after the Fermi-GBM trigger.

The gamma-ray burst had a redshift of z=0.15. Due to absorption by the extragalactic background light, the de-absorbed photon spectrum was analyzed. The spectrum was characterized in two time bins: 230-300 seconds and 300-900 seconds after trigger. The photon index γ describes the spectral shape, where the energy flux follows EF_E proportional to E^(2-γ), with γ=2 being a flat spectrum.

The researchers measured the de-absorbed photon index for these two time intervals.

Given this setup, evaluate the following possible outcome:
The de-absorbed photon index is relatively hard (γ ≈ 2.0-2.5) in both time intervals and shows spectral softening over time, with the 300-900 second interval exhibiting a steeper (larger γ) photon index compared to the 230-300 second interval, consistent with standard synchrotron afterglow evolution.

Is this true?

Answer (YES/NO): NO